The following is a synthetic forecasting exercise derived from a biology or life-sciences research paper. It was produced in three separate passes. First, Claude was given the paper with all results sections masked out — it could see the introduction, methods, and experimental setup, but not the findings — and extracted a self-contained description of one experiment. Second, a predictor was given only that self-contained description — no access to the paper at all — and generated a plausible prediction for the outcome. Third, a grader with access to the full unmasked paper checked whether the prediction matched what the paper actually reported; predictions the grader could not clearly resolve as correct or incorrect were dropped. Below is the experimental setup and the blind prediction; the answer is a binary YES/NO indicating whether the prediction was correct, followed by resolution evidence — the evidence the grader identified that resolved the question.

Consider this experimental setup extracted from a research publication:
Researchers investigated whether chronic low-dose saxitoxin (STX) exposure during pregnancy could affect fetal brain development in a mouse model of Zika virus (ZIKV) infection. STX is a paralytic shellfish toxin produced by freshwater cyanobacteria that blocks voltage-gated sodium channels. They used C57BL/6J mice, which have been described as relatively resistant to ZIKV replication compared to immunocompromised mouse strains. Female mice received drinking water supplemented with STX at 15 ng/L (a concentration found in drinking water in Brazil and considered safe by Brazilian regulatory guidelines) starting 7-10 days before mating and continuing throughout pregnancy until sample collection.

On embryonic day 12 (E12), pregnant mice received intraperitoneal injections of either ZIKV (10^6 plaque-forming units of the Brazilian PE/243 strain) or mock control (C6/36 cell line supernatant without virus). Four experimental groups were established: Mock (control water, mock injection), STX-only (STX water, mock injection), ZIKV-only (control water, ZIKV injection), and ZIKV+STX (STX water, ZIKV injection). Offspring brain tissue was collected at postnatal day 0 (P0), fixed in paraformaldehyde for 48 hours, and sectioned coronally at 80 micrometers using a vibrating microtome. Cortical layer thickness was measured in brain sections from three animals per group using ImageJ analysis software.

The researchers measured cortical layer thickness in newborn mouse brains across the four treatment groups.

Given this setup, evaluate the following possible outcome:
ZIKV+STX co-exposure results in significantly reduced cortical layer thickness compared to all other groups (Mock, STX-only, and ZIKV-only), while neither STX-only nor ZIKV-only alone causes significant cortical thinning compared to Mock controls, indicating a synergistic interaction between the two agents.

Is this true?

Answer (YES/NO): NO